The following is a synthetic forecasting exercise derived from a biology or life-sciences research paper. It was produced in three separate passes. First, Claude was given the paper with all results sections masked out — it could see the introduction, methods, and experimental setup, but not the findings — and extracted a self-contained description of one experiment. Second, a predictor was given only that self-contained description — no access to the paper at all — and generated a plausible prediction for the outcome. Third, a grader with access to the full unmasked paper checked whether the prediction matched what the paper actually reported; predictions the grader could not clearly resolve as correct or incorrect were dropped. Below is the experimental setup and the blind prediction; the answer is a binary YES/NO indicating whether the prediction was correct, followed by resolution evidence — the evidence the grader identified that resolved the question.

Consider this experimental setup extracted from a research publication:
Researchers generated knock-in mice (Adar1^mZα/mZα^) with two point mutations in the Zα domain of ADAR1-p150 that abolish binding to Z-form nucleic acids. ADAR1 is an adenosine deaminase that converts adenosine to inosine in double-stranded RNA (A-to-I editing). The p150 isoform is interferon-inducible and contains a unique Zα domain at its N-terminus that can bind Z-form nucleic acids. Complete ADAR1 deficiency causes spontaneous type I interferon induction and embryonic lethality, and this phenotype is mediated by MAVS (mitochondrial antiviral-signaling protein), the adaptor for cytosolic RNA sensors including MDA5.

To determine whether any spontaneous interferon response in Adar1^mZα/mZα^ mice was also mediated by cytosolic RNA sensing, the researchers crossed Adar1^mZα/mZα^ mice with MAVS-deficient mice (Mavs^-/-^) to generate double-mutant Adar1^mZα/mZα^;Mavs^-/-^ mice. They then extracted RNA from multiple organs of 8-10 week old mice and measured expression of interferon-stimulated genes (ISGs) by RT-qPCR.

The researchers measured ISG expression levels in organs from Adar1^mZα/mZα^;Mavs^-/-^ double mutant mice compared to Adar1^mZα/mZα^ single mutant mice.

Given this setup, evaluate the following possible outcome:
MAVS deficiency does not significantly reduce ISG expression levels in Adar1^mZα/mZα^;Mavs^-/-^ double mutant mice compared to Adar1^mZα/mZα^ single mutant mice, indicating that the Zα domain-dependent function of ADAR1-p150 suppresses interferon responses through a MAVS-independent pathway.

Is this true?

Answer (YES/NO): NO